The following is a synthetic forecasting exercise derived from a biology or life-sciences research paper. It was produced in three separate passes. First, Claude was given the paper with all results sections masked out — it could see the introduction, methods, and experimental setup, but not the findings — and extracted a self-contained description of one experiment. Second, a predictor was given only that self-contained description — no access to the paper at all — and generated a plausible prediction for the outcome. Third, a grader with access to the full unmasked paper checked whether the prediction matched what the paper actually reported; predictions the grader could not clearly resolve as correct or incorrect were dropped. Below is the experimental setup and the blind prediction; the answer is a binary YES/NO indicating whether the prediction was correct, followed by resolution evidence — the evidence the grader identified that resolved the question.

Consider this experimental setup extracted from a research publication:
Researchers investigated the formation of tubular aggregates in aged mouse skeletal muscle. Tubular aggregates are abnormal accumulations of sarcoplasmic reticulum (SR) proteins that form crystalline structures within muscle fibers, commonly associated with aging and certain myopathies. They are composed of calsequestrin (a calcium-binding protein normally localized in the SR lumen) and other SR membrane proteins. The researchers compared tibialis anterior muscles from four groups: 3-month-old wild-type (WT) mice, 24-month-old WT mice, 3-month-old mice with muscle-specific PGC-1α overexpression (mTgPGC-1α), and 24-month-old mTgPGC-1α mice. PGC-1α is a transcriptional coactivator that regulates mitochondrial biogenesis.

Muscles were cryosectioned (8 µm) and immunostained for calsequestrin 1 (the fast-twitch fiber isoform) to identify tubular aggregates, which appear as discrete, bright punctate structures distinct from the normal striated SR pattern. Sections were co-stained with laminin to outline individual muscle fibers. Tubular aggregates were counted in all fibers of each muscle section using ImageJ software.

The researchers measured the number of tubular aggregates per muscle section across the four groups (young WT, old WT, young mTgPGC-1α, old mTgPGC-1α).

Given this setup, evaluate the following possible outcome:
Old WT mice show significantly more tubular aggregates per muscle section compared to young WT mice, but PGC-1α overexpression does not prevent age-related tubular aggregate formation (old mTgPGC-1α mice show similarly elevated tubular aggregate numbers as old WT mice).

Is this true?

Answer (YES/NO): NO